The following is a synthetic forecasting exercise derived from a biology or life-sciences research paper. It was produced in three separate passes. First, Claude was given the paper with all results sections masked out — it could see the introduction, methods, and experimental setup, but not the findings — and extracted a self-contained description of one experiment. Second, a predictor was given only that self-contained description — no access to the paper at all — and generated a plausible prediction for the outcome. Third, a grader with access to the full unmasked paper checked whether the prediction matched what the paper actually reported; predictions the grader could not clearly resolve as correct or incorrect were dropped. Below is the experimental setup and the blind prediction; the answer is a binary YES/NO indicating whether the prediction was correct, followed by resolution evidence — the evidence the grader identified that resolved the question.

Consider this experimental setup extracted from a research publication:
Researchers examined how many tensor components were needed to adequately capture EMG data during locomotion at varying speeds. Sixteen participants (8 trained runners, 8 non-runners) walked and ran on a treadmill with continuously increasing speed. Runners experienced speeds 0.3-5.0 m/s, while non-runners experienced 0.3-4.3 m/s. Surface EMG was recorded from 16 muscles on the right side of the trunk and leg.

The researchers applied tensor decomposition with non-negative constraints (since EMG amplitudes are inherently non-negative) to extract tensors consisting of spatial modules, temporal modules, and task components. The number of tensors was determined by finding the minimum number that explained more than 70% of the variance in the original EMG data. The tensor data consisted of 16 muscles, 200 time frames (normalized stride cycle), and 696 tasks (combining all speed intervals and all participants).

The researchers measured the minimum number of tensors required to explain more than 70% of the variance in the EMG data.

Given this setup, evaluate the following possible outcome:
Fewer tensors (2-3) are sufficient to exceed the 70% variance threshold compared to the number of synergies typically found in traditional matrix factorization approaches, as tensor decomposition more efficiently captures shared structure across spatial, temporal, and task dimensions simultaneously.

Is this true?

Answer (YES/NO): NO